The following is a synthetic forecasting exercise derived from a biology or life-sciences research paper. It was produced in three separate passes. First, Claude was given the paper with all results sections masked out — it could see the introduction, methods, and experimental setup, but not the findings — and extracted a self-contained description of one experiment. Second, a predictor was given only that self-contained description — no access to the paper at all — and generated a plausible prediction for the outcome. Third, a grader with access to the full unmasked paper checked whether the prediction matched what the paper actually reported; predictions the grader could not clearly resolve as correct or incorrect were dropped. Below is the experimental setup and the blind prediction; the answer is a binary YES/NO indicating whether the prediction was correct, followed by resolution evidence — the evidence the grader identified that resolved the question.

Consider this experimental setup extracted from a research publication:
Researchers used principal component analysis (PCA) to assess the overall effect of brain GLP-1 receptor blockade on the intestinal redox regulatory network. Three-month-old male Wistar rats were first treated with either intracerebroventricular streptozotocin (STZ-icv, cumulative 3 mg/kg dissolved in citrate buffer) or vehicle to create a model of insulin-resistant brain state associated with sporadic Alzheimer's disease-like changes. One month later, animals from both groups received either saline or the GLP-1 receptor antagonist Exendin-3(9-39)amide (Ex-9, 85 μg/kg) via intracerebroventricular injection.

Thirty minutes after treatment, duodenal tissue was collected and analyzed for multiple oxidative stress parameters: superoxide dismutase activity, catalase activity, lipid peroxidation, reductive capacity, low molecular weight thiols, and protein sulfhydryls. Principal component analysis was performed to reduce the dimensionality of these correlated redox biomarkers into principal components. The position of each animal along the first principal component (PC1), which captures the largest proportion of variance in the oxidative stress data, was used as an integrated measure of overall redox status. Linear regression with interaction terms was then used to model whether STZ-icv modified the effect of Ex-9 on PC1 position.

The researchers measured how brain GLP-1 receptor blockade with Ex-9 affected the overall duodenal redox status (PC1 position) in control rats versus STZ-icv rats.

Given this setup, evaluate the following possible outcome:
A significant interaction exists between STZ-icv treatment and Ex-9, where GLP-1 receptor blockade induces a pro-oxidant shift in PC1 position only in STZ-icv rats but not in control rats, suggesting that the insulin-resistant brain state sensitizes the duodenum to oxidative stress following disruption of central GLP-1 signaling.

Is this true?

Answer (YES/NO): NO